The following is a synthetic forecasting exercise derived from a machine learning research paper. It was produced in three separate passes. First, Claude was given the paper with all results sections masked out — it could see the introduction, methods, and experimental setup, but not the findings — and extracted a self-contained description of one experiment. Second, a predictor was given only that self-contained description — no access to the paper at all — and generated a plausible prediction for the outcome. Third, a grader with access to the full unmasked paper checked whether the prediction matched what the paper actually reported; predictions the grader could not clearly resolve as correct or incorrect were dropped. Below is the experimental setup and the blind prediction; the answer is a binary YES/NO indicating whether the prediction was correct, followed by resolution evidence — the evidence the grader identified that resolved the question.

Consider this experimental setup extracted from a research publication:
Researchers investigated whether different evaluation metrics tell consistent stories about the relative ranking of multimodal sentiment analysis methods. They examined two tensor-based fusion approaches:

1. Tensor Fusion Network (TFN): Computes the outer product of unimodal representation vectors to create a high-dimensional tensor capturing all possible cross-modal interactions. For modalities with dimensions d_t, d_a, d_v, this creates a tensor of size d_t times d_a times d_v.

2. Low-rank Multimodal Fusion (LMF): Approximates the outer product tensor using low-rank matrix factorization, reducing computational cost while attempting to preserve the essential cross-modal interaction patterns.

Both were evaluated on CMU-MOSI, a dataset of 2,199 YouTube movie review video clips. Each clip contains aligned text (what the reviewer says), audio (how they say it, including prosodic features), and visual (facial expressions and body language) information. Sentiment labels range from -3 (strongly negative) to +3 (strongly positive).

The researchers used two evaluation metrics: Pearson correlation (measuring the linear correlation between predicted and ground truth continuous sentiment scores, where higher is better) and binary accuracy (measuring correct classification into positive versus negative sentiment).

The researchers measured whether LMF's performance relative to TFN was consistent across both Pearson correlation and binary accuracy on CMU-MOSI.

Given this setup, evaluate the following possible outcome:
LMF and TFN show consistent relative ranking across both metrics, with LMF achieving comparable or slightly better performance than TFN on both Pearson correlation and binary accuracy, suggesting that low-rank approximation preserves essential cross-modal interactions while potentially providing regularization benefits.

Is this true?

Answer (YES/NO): YES